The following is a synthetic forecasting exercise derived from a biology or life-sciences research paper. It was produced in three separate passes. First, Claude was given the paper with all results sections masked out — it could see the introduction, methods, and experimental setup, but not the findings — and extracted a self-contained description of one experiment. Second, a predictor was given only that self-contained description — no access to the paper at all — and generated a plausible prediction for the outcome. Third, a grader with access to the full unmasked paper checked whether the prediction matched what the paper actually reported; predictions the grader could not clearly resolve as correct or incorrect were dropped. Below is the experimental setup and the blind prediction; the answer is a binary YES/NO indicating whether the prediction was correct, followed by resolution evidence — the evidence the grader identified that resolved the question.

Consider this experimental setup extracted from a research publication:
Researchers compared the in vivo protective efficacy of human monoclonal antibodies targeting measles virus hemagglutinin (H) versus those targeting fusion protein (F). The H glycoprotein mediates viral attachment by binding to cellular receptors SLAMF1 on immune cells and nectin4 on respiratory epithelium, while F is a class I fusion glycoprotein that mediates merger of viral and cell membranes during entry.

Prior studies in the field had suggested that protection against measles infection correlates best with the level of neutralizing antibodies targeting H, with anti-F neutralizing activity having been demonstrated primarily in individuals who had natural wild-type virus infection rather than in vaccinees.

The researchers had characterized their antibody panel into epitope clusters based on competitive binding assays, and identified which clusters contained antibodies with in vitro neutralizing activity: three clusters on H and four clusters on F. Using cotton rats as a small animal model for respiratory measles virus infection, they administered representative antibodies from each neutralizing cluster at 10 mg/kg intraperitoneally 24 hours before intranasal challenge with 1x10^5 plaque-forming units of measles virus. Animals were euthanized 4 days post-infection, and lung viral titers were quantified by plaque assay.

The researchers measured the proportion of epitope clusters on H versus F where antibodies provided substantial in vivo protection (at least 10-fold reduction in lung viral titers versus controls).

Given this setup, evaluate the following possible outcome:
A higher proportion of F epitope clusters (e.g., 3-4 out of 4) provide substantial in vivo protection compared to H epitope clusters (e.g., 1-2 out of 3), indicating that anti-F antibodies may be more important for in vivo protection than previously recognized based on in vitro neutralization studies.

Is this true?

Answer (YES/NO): YES